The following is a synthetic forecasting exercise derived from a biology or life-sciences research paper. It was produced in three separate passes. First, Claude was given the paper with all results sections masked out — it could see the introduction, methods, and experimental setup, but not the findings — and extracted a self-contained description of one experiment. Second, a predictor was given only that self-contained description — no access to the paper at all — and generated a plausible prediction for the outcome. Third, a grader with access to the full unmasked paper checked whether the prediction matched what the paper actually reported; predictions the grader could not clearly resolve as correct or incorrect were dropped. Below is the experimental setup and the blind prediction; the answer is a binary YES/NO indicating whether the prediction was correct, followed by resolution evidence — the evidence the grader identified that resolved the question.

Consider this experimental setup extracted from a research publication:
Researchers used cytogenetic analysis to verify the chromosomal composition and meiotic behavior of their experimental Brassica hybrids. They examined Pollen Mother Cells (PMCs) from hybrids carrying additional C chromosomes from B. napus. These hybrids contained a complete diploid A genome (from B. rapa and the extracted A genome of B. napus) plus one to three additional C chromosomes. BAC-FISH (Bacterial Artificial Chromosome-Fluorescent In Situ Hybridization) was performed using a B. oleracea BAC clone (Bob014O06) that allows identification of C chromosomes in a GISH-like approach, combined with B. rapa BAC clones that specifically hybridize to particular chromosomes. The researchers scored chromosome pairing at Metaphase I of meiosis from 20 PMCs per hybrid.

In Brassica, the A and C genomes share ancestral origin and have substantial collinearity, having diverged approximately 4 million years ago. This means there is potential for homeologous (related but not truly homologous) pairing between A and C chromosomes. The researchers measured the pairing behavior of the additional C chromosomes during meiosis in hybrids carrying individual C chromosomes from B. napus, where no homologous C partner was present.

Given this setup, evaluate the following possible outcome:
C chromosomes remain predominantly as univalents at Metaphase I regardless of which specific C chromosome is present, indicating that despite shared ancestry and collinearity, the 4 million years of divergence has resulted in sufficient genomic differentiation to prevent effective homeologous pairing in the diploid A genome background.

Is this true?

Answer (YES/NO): YES